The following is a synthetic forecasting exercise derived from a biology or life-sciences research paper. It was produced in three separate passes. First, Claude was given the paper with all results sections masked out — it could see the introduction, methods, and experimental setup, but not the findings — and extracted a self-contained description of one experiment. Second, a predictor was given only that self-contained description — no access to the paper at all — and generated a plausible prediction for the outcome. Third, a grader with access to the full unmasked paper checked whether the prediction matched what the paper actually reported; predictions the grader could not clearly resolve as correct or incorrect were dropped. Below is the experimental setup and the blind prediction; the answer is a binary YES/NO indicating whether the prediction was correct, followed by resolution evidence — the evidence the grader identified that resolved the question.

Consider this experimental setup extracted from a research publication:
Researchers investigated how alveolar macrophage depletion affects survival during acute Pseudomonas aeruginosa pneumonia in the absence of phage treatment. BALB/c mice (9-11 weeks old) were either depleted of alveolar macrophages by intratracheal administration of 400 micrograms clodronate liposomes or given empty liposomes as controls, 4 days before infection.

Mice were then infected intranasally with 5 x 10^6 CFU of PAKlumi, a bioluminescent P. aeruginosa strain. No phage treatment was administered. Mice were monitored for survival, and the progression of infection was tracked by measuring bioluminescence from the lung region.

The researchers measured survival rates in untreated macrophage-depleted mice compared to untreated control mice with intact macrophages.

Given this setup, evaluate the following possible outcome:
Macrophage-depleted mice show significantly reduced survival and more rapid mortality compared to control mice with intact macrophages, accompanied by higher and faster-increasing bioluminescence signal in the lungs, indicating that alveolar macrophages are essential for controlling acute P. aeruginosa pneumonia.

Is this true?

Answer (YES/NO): NO